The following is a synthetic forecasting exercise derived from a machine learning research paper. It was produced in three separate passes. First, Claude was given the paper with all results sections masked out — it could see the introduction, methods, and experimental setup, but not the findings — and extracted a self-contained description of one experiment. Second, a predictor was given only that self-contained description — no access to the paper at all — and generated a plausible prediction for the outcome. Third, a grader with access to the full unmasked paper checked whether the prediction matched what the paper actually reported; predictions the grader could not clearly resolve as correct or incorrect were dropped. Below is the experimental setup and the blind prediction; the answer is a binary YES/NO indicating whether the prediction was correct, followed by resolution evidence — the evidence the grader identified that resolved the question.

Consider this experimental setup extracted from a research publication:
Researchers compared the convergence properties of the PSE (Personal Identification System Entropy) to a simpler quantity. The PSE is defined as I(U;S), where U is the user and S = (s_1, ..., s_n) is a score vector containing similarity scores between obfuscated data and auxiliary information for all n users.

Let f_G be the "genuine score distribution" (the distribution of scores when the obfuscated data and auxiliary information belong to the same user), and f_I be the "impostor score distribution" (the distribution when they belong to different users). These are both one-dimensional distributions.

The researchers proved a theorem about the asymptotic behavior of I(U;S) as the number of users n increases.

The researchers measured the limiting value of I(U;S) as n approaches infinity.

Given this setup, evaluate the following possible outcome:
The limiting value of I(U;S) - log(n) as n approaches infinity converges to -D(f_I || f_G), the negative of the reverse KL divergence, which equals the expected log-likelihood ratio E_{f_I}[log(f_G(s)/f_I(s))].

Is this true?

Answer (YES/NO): NO